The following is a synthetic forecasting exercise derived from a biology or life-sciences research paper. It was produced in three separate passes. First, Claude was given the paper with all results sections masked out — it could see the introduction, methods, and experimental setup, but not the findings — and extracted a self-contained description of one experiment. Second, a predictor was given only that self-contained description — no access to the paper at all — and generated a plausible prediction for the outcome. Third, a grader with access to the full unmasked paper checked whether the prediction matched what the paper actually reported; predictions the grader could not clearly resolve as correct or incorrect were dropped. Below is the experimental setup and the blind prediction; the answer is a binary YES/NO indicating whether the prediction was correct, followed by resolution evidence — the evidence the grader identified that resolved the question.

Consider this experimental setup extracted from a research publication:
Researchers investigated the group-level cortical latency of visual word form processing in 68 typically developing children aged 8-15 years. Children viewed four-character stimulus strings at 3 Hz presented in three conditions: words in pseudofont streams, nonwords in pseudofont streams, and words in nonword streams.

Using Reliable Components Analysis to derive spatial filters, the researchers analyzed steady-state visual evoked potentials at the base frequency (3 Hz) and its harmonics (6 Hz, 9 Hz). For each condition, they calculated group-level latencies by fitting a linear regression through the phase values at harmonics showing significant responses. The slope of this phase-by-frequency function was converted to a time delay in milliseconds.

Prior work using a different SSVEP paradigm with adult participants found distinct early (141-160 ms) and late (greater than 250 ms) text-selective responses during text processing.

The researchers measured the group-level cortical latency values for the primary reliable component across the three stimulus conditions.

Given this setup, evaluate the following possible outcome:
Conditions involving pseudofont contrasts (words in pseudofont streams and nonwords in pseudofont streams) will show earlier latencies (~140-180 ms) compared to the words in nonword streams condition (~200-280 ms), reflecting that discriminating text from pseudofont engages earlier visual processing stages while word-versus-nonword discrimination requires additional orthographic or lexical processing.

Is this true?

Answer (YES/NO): NO